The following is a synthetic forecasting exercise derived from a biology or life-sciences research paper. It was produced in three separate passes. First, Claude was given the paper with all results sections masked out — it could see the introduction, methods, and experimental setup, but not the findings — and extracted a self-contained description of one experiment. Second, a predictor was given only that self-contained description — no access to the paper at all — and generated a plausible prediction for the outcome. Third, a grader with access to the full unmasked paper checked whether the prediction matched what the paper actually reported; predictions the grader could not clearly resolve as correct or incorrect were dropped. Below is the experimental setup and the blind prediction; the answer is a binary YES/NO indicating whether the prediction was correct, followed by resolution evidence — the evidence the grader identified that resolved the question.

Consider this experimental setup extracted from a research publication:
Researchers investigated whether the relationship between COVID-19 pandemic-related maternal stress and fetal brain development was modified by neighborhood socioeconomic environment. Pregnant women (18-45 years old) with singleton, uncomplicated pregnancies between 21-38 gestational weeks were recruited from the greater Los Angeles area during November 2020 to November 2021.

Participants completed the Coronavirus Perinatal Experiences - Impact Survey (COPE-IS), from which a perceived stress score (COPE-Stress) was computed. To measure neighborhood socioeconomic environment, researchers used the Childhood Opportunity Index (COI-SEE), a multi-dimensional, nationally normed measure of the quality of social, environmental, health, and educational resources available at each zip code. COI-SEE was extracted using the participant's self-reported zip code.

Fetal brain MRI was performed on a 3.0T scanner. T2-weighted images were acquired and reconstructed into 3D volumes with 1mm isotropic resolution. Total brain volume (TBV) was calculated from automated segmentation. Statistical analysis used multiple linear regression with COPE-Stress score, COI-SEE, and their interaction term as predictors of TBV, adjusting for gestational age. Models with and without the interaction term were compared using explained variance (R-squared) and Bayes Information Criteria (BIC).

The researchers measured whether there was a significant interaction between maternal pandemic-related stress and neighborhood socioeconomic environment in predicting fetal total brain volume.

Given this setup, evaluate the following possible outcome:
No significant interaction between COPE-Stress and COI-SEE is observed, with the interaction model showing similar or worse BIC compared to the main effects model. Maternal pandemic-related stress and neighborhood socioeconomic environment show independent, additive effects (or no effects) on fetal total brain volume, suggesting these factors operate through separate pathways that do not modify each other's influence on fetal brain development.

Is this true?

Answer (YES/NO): YES